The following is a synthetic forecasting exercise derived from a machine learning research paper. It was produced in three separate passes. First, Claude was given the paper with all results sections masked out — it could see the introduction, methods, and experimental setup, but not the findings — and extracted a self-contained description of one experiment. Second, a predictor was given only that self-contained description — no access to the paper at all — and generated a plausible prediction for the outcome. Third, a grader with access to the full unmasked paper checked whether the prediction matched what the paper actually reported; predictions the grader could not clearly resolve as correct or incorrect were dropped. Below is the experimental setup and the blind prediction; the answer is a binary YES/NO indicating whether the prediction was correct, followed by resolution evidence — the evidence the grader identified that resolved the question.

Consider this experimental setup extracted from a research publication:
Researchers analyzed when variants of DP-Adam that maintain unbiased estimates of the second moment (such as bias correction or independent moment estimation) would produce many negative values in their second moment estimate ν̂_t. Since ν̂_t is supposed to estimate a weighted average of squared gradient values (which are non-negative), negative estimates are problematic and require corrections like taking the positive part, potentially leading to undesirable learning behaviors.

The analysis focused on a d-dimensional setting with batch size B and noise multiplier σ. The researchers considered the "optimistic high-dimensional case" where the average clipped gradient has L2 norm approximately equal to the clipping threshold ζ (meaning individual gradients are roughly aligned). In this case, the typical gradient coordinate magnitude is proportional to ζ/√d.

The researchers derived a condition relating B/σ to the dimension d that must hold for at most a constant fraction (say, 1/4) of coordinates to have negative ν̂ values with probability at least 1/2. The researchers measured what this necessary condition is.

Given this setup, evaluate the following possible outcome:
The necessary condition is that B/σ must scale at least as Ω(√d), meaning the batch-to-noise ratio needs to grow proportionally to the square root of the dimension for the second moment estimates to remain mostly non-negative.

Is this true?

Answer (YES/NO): YES